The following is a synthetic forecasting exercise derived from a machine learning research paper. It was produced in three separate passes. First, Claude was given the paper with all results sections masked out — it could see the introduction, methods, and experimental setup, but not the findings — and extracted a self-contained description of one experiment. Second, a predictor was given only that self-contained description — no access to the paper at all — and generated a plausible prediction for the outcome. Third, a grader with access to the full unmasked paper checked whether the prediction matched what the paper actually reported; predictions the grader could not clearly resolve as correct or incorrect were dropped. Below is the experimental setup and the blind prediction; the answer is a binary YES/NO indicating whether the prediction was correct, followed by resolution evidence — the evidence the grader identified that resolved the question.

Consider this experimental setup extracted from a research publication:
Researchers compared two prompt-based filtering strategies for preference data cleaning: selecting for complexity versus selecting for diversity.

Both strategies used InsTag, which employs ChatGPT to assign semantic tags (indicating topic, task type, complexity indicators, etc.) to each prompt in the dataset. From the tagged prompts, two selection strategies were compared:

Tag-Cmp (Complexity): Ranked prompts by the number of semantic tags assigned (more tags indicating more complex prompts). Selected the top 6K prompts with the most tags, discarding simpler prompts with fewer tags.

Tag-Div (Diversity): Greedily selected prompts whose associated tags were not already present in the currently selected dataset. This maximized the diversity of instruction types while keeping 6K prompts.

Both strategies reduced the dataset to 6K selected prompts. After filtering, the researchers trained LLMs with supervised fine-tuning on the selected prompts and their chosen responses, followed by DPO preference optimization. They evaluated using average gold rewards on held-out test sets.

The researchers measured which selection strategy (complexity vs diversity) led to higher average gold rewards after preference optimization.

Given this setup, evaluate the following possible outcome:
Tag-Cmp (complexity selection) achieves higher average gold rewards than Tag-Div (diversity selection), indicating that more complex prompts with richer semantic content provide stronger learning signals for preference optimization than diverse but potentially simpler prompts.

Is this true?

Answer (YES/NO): YES